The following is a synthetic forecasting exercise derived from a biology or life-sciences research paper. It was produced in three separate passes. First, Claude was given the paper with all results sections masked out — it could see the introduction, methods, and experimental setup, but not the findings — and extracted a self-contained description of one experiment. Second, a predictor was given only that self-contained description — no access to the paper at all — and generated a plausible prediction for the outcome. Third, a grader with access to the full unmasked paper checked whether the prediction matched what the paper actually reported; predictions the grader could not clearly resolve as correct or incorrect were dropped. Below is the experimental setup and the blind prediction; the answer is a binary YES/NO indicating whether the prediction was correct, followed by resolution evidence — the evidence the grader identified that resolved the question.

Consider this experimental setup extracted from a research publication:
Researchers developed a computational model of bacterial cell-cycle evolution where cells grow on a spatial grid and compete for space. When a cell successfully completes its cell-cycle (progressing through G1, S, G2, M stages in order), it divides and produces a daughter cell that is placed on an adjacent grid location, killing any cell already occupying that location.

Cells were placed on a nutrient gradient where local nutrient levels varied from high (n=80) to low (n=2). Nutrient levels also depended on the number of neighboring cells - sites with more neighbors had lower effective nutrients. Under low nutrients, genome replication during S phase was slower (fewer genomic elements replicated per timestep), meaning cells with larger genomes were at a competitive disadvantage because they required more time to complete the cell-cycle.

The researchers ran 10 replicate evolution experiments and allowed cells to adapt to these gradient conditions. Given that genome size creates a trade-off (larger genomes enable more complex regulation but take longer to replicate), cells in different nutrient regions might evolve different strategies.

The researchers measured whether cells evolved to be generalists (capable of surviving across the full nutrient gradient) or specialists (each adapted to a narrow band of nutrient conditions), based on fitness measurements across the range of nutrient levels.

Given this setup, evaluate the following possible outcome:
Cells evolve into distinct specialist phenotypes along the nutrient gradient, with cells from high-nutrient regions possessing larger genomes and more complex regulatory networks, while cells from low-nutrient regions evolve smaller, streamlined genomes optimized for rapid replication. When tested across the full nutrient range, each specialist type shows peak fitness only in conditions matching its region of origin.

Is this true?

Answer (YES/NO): NO